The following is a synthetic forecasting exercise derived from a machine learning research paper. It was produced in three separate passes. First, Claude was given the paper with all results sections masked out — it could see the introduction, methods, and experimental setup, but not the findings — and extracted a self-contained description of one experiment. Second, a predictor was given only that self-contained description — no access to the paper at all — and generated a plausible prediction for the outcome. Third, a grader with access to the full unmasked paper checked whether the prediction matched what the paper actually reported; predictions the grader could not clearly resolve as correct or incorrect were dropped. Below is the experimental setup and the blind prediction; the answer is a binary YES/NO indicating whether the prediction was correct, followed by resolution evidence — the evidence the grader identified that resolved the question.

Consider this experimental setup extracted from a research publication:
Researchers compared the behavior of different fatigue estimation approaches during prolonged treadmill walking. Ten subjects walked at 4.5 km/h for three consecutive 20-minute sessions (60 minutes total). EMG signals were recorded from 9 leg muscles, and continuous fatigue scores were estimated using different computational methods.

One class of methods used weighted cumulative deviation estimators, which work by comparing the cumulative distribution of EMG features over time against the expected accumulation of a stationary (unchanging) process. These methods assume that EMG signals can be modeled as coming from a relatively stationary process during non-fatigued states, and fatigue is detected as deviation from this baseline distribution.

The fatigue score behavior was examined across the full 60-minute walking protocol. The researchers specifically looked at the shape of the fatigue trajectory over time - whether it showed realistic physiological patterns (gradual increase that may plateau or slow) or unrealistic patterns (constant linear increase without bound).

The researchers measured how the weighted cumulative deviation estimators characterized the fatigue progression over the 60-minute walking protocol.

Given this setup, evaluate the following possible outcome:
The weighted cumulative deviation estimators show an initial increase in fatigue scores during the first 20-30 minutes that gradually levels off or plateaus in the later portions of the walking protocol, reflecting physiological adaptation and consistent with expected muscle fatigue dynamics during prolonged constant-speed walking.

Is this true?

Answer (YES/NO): NO